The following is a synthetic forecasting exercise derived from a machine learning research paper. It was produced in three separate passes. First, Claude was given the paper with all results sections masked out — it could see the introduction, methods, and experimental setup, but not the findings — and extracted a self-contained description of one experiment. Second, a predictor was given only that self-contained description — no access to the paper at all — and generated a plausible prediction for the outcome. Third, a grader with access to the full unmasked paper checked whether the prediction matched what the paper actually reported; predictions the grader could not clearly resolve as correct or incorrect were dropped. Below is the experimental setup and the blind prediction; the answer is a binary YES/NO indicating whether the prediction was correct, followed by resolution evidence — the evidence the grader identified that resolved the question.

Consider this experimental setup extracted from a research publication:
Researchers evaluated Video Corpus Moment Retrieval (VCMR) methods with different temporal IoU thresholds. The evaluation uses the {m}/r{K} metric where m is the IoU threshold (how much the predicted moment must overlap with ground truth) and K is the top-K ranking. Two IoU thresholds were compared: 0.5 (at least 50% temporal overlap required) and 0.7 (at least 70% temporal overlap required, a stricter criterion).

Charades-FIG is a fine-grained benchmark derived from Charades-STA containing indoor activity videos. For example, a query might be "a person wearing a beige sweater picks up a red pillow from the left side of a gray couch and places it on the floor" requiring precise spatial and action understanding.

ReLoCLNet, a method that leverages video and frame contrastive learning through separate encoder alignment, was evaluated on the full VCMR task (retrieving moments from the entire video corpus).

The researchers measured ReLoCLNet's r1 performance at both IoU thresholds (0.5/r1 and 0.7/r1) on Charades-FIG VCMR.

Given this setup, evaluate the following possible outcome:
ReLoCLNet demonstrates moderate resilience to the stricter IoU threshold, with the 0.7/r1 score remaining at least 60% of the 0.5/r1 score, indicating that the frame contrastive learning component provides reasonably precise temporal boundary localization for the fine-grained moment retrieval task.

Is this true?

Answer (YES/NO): NO